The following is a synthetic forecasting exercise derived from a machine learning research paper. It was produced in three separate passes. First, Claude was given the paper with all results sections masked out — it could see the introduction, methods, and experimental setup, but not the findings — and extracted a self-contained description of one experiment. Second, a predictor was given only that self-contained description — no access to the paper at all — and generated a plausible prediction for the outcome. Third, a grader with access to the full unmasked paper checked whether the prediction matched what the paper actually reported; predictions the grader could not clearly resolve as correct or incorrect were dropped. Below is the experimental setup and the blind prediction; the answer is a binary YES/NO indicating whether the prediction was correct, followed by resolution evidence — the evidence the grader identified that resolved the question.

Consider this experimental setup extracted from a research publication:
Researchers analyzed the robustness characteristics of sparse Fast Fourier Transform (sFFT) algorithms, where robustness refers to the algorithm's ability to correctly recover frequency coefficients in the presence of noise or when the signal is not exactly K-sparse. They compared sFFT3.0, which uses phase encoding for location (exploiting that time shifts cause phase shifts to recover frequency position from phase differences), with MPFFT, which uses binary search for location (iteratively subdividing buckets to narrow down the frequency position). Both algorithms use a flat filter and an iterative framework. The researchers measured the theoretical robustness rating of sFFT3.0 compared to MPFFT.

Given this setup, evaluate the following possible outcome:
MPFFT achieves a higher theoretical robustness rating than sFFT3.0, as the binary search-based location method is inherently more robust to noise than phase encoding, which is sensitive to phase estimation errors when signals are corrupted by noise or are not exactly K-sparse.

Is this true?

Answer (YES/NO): YES